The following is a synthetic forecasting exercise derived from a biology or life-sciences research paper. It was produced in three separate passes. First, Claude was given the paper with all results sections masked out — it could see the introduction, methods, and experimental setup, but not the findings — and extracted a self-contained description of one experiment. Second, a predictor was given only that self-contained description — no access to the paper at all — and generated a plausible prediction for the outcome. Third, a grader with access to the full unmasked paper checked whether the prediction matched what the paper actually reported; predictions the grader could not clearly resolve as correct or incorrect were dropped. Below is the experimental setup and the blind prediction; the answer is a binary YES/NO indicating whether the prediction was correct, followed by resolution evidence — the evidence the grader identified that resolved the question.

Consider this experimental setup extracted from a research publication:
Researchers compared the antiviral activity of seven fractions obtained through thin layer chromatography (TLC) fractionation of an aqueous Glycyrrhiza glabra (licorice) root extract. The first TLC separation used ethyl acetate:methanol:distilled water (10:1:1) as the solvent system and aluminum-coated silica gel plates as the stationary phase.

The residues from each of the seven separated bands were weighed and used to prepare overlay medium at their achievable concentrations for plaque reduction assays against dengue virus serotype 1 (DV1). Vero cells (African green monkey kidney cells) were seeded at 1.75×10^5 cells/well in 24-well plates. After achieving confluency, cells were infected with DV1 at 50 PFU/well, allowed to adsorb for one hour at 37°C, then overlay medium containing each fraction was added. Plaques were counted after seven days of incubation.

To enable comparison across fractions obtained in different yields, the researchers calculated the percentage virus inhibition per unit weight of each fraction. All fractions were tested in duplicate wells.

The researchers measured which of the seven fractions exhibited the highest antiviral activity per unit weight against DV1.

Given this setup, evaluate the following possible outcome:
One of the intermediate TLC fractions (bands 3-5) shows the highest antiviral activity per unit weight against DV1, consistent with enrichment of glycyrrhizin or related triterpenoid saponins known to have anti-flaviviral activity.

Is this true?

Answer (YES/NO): NO